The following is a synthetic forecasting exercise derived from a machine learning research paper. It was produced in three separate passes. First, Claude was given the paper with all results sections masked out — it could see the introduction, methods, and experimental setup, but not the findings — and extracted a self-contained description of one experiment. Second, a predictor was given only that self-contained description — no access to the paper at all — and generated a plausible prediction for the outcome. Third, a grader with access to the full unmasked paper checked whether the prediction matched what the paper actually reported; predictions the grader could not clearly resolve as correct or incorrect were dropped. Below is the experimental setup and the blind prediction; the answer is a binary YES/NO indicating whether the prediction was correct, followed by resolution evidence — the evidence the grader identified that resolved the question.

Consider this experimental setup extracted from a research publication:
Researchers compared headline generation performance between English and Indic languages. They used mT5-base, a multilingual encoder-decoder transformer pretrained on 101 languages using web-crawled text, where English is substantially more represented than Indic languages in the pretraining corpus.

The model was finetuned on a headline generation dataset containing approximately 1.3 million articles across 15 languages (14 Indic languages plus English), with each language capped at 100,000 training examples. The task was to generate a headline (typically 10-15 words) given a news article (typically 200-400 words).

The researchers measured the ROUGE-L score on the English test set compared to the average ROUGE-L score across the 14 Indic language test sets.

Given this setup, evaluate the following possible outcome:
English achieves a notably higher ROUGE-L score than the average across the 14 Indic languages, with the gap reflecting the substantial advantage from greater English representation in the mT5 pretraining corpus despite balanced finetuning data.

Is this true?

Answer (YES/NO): YES